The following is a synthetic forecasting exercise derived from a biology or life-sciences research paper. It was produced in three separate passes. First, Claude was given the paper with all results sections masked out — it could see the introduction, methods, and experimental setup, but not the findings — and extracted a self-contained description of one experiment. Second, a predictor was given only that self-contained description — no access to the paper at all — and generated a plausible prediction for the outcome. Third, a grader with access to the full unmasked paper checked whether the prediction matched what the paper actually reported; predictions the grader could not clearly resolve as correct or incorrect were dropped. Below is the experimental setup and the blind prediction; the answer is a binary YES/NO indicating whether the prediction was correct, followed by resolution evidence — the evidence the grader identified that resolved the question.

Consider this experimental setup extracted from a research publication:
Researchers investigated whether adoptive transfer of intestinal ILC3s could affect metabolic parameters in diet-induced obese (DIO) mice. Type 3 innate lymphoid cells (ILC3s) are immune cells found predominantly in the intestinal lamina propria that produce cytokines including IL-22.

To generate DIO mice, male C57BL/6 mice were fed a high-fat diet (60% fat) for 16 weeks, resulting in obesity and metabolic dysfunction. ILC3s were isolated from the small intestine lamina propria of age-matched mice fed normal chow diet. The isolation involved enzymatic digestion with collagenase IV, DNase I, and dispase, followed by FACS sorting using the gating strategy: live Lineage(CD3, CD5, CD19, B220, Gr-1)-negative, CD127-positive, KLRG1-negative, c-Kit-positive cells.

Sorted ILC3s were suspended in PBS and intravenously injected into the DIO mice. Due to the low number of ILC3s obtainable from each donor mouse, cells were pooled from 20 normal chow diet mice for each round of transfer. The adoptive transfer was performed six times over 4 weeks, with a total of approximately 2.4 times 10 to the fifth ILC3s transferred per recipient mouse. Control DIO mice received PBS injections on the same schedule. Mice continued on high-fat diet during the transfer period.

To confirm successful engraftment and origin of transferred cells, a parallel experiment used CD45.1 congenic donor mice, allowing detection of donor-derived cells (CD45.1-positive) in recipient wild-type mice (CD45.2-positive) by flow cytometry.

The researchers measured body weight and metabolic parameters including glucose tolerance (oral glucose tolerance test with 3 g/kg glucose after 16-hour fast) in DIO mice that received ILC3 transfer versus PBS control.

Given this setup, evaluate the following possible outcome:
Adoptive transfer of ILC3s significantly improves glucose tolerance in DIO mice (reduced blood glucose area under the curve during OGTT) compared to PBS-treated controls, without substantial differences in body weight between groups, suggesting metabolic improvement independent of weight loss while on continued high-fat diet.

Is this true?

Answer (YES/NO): YES